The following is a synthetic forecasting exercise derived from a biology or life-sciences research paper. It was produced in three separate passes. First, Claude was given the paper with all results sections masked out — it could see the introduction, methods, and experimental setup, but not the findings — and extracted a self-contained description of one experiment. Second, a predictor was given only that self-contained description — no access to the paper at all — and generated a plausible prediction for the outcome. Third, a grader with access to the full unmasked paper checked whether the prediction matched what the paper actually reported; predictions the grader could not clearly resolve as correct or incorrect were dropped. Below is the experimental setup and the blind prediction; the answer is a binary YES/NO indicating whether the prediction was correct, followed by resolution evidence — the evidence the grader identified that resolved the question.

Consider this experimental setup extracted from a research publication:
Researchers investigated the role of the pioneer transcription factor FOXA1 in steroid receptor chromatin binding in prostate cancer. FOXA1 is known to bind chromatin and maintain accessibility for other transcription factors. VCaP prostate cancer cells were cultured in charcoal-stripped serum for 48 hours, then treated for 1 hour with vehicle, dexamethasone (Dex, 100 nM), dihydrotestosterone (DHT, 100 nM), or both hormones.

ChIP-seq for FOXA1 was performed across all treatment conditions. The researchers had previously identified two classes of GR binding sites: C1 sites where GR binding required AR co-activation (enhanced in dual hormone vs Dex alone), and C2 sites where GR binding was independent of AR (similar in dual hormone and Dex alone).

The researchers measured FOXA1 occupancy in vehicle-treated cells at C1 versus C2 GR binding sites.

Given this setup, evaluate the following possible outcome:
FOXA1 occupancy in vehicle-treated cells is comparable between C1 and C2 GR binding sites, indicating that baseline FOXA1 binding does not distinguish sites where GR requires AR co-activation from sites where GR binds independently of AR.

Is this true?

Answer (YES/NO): NO